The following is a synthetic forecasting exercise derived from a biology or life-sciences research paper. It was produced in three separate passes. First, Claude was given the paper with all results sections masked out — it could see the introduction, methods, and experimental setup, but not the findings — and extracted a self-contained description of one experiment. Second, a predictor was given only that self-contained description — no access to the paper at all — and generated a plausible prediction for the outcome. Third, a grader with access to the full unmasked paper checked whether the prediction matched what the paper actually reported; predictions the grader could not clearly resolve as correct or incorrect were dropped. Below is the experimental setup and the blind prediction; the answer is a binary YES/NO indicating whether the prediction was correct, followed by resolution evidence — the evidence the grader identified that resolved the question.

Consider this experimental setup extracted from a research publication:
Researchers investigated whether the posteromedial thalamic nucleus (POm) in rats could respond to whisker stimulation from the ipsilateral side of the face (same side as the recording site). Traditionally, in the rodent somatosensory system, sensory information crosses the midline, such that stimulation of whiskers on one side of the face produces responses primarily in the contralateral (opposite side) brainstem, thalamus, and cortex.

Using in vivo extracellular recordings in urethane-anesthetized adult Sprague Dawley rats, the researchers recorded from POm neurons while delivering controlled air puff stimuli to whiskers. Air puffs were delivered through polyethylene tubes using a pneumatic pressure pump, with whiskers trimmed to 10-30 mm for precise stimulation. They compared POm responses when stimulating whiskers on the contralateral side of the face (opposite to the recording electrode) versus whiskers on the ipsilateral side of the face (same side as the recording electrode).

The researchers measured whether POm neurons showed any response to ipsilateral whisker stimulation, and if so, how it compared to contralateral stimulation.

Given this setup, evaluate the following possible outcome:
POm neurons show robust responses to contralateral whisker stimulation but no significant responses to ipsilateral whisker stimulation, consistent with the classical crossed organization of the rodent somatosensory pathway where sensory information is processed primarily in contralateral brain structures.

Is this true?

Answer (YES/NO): NO